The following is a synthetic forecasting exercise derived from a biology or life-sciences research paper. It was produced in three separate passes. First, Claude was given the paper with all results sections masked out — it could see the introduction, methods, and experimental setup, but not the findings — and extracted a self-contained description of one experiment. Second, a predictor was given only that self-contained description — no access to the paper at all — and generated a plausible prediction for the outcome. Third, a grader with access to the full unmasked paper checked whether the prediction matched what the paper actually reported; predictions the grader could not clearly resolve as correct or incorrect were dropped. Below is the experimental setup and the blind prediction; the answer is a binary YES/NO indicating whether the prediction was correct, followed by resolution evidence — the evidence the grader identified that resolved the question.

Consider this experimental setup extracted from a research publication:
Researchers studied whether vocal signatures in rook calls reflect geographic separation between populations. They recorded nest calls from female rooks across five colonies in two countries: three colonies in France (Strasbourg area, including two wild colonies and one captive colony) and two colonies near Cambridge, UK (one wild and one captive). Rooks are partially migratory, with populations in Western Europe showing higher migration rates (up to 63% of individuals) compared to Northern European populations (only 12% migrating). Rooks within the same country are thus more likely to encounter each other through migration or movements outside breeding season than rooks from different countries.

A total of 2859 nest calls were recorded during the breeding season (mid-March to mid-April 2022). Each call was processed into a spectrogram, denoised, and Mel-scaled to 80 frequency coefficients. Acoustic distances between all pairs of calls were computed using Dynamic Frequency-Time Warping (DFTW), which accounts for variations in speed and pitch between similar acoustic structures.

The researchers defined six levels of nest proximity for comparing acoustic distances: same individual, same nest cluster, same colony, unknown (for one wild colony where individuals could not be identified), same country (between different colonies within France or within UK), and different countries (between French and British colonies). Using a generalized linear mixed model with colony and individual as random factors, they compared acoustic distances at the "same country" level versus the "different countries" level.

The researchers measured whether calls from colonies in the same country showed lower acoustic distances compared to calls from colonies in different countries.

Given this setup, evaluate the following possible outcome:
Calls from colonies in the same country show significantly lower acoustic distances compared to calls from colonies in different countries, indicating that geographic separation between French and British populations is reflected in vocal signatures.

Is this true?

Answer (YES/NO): NO